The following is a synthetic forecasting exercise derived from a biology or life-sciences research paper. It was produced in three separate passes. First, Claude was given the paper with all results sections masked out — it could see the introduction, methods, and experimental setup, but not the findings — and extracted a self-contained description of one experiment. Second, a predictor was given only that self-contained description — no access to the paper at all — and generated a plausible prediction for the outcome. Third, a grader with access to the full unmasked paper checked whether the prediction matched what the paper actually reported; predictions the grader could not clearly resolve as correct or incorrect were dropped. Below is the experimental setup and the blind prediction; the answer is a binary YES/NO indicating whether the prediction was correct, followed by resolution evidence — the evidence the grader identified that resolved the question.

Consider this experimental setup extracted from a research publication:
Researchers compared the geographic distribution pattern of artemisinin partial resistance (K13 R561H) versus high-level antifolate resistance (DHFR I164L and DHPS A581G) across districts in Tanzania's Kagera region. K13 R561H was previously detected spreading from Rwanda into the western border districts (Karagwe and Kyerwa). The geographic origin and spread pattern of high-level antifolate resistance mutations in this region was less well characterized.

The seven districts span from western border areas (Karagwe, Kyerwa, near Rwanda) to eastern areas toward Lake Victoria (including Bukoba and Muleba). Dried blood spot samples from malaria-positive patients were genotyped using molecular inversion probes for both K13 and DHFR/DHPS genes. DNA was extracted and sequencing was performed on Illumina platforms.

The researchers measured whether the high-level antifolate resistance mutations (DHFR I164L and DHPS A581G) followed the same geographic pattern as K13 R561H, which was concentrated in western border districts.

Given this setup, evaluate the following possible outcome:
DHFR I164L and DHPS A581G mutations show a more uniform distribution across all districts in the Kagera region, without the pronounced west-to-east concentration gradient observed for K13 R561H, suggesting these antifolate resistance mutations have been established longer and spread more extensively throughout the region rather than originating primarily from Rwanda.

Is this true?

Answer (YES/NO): NO